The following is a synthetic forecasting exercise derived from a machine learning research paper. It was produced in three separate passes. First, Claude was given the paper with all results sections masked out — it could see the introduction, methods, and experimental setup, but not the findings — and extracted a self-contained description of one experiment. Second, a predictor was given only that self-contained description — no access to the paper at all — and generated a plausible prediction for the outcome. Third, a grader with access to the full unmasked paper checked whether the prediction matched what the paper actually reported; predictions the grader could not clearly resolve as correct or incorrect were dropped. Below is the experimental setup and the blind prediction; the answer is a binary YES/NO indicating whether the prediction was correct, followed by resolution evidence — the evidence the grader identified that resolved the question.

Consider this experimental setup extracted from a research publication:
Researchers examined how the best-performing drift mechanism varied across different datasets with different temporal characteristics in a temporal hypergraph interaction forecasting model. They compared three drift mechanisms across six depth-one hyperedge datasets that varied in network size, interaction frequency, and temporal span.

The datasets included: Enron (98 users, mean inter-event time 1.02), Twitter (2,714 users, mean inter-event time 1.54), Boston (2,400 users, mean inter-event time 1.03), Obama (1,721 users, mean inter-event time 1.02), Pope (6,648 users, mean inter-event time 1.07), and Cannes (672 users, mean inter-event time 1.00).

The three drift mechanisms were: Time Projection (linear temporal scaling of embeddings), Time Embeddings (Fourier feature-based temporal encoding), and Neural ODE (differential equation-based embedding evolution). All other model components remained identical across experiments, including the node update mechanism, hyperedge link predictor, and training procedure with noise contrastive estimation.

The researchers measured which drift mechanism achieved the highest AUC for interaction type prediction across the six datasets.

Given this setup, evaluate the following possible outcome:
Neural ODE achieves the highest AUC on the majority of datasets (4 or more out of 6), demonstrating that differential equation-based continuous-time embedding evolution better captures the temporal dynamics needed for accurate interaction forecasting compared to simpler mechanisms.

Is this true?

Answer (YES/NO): NO